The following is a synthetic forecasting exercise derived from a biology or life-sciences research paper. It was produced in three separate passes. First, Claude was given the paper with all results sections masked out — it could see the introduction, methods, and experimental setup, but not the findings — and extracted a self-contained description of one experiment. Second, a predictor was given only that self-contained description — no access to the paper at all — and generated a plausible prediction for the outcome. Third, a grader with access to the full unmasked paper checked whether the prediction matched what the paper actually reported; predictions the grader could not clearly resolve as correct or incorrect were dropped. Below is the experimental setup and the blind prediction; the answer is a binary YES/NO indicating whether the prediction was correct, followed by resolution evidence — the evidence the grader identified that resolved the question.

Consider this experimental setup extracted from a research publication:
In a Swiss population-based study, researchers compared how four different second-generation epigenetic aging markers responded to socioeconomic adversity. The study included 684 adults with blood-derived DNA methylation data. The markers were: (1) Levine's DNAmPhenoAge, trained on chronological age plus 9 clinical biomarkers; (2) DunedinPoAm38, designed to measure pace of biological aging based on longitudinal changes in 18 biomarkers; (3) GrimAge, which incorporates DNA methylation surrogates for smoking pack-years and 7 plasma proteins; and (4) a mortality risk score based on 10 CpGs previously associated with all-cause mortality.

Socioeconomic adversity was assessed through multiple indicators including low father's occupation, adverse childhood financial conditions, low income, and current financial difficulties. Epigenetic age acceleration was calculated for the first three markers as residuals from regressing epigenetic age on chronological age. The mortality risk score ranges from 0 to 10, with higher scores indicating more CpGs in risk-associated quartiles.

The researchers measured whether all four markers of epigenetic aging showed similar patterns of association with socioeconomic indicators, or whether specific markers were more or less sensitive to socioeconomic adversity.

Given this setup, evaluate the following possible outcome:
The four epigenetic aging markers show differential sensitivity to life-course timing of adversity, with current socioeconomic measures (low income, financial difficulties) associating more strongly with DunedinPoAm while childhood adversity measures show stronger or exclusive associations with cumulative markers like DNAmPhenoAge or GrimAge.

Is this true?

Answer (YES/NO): NO